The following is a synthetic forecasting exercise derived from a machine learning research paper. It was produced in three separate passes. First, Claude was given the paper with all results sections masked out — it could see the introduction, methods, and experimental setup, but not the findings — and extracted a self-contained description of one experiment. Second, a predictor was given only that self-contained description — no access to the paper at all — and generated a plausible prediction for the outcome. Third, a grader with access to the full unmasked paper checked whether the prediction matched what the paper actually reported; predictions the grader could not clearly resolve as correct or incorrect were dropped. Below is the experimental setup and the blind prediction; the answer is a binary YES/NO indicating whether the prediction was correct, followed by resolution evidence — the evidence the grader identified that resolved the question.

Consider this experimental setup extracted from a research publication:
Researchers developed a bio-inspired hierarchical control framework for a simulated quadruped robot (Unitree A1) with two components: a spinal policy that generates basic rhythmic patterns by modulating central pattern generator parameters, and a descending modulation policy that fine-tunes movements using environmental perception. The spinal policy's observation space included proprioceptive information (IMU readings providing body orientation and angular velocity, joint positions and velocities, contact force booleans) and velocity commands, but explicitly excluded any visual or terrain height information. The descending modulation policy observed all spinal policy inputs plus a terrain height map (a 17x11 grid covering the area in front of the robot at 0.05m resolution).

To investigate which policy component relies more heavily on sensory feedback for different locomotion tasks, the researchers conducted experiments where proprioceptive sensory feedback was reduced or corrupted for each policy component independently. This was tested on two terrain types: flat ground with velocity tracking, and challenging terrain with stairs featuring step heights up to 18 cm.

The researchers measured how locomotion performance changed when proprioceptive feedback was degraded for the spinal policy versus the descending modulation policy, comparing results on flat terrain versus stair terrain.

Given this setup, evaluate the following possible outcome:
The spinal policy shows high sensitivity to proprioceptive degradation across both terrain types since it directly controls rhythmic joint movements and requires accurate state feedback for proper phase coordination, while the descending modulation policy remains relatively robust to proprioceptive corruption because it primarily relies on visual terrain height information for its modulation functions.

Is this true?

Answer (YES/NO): NO